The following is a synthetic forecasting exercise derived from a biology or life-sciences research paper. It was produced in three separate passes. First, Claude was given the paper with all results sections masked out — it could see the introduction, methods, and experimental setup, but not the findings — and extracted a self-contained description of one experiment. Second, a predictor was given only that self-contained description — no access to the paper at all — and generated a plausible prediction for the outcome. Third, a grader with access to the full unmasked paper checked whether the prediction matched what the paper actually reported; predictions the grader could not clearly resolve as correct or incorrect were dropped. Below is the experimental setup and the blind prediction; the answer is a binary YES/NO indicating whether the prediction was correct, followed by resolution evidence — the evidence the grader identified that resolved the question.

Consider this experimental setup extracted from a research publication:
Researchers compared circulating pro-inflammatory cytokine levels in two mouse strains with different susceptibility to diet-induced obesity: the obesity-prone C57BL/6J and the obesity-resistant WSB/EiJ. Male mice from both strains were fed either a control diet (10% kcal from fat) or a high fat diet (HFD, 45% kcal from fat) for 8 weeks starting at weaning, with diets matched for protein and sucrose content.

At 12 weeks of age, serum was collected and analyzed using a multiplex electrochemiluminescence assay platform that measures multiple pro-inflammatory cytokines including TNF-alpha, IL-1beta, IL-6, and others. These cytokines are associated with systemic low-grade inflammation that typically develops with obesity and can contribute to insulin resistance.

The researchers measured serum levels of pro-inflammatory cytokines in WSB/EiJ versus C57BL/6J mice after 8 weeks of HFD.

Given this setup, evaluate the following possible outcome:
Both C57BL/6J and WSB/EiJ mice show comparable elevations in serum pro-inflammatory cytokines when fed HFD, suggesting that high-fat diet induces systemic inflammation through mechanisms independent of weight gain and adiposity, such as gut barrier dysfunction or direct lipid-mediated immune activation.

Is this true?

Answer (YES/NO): NO